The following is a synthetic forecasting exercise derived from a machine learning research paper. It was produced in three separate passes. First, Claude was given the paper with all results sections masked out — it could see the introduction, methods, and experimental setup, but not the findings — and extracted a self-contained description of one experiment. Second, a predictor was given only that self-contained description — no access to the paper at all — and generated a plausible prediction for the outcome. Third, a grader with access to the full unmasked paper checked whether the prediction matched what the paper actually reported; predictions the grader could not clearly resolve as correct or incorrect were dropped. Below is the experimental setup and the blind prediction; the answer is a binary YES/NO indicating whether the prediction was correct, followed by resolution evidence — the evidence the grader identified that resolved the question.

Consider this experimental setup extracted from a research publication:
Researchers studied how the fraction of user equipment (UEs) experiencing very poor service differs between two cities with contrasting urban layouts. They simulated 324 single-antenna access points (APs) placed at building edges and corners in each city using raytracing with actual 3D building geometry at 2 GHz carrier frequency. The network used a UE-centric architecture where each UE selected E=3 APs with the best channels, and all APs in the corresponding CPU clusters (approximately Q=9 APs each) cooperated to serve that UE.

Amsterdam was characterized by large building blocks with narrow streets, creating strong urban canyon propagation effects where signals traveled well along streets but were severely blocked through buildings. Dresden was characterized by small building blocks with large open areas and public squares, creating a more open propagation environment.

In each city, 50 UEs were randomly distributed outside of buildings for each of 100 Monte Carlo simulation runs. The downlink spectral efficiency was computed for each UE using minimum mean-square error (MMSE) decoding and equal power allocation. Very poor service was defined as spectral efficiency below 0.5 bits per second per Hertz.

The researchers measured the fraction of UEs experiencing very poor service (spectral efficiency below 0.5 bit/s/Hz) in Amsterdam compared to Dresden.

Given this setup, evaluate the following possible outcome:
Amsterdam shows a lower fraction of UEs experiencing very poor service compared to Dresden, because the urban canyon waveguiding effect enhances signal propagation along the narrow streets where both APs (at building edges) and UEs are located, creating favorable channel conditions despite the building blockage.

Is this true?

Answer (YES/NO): NO